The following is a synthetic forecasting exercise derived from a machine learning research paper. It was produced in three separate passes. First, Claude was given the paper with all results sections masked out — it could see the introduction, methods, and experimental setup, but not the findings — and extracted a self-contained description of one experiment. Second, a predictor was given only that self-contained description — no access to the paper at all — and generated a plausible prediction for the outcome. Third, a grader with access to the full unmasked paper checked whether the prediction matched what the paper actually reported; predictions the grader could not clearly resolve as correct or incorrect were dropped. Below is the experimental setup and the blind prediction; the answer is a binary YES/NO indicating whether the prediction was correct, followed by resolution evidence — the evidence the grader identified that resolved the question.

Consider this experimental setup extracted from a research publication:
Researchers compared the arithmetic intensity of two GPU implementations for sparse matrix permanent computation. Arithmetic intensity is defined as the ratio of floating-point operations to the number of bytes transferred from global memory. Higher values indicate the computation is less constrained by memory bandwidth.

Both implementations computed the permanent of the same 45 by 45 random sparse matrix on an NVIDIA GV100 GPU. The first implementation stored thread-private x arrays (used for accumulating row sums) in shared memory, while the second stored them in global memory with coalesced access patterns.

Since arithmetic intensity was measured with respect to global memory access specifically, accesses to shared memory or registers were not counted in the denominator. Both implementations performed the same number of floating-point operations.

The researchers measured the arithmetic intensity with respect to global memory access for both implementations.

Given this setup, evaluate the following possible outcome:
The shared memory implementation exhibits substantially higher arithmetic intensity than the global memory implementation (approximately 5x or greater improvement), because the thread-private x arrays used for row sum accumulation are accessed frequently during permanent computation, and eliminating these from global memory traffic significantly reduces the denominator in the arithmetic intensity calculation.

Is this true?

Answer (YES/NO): NO